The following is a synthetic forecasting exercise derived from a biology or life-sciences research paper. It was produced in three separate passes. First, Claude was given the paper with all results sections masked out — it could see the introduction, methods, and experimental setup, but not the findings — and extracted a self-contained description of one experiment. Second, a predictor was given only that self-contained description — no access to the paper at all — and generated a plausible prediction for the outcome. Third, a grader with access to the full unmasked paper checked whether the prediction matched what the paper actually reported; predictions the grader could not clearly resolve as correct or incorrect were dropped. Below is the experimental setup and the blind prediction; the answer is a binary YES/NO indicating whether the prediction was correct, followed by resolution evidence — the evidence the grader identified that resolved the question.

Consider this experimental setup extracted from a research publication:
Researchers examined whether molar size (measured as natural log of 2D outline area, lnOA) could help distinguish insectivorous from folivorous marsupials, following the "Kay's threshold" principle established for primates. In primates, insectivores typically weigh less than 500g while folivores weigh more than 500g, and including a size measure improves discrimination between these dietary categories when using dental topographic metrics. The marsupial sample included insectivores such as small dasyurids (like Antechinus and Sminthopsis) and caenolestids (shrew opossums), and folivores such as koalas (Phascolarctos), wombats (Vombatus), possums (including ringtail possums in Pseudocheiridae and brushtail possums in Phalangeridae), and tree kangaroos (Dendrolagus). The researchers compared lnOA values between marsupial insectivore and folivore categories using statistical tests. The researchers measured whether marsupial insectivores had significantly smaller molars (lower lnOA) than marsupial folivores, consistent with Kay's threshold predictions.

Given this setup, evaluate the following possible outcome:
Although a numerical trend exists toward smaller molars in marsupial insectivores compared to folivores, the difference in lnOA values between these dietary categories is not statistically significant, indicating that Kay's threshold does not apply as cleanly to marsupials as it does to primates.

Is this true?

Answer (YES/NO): NO